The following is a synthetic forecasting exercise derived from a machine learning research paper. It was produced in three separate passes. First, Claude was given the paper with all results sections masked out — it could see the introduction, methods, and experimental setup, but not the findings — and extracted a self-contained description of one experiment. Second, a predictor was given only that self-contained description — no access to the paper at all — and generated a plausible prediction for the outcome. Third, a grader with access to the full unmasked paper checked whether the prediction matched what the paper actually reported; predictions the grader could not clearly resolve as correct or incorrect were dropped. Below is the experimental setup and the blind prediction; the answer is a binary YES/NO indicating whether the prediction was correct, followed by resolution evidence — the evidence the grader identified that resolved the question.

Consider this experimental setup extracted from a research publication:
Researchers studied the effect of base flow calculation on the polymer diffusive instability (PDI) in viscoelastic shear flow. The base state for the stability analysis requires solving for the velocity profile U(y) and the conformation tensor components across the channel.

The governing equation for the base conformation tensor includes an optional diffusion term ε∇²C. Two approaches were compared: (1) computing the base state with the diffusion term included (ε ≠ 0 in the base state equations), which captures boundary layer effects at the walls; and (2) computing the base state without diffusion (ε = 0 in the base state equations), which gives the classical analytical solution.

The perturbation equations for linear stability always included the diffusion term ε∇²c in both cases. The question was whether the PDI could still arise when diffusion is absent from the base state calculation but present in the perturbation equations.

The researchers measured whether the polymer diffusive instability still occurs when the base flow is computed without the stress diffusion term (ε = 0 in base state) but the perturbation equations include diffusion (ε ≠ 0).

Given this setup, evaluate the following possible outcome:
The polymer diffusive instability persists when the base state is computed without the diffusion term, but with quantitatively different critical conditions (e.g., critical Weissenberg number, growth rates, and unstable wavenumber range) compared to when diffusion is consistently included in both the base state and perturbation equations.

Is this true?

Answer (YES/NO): NO